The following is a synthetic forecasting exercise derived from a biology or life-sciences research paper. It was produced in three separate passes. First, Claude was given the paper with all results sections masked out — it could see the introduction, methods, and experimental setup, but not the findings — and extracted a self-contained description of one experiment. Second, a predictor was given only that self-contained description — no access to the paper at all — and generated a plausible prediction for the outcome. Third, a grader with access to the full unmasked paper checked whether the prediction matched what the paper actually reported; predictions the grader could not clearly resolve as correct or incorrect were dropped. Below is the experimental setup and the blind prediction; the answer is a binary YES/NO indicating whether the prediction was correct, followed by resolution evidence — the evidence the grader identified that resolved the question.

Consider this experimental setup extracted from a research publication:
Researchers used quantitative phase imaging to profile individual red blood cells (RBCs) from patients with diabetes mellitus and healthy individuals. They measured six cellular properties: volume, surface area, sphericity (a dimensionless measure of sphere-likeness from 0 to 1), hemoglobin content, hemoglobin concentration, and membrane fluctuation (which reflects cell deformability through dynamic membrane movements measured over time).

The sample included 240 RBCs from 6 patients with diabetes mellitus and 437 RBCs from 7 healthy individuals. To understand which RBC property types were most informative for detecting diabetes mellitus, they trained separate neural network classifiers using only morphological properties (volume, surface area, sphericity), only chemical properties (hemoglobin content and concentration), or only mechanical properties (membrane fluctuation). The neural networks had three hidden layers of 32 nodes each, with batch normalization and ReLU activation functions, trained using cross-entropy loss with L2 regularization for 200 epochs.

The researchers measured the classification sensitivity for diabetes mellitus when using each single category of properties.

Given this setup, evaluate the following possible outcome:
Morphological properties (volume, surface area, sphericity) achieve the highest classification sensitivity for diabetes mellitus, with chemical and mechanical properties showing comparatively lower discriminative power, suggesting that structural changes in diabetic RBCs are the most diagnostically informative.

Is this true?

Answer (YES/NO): NO